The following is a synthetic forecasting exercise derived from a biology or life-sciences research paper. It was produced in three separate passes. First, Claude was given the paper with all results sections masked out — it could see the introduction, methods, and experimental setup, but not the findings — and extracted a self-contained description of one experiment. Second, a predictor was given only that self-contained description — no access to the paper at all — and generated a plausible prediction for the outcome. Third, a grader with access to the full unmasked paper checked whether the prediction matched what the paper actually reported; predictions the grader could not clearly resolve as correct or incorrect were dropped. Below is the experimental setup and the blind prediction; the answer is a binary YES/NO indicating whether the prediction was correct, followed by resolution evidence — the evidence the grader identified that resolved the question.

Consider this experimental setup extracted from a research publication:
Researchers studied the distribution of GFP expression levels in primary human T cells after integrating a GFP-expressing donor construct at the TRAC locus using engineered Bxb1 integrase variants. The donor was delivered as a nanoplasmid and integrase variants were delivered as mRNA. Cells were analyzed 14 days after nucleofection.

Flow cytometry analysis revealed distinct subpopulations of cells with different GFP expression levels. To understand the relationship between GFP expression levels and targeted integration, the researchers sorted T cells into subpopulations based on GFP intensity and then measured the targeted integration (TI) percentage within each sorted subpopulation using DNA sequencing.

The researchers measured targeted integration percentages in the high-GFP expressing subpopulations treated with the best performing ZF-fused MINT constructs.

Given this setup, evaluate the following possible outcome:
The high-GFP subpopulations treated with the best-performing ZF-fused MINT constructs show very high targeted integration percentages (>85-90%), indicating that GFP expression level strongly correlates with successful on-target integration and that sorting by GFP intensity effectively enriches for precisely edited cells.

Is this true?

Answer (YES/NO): NO